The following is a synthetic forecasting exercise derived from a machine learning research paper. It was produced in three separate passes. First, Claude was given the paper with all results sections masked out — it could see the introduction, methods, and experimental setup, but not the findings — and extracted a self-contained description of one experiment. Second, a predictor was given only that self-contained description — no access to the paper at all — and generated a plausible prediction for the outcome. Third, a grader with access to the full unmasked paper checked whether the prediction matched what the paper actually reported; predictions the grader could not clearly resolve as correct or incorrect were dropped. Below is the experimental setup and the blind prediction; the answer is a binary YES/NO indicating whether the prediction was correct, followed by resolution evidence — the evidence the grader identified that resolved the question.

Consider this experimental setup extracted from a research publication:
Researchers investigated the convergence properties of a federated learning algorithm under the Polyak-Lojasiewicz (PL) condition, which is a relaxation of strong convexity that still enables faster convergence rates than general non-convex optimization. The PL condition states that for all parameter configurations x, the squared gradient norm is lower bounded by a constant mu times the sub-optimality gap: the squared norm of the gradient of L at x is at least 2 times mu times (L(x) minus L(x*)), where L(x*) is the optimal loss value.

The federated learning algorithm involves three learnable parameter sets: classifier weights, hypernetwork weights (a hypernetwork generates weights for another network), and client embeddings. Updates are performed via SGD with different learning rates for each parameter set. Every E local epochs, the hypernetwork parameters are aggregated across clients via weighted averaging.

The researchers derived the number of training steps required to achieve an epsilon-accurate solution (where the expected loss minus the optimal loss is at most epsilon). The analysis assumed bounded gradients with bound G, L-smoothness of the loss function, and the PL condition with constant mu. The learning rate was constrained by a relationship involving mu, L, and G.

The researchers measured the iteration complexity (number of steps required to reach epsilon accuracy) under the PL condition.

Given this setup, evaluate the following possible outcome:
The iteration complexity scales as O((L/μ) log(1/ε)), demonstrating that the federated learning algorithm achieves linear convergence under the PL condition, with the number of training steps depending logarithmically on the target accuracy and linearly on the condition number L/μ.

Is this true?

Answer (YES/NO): NO